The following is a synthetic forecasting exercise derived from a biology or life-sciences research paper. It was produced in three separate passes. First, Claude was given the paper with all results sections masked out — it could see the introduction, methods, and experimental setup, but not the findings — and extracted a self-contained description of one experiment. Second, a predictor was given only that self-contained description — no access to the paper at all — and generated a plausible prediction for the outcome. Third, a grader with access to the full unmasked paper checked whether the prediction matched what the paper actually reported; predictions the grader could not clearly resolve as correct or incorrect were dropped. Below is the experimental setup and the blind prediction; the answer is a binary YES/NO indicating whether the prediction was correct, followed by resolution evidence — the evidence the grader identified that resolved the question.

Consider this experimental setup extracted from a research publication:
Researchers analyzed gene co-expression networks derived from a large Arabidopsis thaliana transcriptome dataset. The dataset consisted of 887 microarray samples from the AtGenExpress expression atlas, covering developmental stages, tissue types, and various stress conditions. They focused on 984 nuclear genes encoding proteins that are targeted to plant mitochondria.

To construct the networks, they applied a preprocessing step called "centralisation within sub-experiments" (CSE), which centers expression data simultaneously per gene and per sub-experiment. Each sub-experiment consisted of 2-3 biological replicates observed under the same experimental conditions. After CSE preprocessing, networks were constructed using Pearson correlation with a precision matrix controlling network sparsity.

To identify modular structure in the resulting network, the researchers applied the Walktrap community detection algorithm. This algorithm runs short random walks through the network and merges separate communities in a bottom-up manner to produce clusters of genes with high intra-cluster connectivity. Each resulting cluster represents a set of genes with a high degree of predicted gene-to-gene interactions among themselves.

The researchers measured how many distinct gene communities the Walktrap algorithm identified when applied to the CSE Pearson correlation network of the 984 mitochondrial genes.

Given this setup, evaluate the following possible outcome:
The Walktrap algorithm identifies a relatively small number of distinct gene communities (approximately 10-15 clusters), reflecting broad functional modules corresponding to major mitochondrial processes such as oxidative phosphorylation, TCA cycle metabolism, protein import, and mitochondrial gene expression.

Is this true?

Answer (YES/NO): NO